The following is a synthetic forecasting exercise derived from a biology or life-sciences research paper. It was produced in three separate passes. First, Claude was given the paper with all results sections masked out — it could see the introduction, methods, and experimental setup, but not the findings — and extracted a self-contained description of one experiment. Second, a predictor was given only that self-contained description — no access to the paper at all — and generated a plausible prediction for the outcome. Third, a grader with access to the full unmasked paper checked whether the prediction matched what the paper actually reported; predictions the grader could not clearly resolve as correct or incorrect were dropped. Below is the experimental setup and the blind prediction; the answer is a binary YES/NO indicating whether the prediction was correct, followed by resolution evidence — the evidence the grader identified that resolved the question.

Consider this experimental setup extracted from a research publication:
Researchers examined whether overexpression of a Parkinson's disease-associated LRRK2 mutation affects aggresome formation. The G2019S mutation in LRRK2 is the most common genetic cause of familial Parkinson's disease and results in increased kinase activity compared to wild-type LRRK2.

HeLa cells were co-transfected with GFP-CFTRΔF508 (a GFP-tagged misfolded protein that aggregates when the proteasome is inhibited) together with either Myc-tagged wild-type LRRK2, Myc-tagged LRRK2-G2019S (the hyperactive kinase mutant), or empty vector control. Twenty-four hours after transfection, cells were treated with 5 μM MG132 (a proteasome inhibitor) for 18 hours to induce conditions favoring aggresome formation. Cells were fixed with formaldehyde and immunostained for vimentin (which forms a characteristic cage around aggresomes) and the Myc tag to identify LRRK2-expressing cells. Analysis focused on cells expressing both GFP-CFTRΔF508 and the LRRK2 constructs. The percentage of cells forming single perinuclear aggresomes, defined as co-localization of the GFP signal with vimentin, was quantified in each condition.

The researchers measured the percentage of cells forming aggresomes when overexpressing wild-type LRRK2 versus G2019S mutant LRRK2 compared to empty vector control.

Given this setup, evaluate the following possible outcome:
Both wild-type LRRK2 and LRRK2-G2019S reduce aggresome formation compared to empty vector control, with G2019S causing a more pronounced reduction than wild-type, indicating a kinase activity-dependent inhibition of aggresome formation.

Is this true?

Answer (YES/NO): NO